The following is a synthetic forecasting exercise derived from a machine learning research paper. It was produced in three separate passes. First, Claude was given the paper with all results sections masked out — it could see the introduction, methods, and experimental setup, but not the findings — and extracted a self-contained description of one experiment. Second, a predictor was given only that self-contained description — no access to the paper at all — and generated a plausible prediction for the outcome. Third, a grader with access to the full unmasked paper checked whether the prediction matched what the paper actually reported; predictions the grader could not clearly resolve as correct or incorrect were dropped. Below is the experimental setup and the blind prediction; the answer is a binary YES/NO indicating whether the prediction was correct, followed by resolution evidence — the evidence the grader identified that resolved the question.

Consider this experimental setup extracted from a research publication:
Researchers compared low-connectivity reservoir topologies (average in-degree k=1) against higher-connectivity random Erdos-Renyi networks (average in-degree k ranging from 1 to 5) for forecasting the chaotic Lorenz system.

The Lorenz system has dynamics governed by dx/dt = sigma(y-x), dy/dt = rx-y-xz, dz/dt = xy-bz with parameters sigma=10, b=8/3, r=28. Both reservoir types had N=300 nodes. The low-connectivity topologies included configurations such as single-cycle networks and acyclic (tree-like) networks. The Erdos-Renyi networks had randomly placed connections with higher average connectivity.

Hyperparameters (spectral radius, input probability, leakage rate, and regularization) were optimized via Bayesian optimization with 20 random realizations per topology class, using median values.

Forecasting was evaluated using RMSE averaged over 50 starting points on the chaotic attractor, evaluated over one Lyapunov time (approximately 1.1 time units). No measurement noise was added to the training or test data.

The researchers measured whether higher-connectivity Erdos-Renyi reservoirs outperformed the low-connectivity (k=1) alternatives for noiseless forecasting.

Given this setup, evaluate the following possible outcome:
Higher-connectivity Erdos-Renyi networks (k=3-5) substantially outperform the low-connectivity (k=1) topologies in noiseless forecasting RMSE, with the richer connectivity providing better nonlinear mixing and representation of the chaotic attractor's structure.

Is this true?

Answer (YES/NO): NO